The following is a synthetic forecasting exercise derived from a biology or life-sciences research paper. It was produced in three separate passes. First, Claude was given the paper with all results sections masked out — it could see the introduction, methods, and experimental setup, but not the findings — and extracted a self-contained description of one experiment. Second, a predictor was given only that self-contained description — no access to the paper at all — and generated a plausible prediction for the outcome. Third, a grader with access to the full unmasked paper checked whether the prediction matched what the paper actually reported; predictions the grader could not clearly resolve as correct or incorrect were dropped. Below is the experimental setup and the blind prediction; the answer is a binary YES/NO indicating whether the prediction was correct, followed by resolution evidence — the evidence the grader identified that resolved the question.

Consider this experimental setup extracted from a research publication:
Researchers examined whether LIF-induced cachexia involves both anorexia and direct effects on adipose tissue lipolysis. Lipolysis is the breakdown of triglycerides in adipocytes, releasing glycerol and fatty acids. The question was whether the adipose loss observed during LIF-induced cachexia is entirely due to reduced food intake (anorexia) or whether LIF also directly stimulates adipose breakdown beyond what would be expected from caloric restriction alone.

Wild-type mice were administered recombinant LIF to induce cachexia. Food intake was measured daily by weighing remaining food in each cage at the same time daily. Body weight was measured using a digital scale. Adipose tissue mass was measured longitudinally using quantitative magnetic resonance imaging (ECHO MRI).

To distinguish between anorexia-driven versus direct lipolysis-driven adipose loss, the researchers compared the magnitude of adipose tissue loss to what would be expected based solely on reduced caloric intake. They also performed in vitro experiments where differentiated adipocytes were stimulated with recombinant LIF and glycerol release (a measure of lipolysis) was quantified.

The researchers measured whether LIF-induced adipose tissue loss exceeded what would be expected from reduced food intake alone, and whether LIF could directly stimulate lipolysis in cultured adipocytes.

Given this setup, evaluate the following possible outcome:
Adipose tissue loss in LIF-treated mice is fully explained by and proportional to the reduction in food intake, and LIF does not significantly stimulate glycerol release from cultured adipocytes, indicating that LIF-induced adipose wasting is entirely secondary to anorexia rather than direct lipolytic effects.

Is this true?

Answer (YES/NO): NO